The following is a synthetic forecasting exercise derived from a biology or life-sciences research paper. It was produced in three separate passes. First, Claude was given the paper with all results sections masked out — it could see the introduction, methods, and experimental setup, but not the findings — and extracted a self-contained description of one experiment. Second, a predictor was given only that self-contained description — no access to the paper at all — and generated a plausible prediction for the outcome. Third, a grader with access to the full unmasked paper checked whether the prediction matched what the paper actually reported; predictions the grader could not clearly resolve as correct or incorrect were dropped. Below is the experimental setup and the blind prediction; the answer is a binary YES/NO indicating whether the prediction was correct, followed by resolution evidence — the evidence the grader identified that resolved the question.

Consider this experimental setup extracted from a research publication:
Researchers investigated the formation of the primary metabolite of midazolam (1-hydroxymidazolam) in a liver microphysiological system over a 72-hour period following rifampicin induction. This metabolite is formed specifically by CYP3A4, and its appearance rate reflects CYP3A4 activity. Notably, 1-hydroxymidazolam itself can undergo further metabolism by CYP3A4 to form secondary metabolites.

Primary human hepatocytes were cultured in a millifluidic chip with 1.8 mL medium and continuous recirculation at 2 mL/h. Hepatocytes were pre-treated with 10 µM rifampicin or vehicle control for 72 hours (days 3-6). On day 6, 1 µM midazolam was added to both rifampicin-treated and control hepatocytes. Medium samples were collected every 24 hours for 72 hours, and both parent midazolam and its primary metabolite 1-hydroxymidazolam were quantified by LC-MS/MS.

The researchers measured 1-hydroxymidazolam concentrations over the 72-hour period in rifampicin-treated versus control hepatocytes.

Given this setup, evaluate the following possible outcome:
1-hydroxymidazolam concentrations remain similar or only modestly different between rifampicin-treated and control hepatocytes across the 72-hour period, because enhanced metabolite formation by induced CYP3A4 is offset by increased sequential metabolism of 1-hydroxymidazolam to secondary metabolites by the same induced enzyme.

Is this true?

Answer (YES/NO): NO